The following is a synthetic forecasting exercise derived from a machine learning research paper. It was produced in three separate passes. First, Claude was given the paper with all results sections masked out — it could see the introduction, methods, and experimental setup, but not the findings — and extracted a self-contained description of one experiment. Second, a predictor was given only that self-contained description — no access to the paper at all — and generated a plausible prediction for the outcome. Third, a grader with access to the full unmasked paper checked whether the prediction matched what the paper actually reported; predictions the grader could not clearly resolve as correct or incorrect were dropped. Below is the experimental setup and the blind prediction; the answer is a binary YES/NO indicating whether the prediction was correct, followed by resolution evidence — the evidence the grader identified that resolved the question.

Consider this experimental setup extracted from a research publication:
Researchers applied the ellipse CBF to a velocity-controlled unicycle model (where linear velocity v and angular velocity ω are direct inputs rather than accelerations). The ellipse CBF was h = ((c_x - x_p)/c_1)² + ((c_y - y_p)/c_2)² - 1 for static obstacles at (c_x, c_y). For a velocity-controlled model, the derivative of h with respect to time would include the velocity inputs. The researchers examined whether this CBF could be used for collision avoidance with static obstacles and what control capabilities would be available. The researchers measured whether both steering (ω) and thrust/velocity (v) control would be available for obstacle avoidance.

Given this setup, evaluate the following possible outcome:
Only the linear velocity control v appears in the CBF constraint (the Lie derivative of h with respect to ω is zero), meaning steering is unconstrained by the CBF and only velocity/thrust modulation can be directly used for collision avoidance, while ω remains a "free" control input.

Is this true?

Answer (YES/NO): YES